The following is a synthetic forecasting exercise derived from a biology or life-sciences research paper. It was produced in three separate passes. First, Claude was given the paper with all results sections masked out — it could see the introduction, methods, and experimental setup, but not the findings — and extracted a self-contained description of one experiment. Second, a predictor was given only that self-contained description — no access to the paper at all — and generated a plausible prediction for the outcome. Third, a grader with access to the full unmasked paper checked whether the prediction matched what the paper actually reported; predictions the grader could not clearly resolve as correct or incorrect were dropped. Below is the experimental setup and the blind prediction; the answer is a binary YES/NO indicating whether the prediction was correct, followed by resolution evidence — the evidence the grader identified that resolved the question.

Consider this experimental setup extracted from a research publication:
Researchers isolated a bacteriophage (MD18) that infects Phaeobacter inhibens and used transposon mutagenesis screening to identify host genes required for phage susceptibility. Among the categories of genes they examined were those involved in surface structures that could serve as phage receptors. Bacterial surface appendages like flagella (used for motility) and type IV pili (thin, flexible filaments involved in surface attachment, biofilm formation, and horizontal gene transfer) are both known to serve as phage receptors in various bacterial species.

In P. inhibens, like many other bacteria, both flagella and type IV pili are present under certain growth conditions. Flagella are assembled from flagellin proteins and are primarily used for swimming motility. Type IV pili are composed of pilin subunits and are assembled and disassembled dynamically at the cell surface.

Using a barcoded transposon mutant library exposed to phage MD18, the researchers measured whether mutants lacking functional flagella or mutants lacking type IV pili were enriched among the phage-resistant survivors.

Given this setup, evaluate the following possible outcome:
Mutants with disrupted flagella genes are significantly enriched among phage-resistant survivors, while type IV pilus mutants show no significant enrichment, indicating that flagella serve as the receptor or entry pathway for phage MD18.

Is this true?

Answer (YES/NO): NO